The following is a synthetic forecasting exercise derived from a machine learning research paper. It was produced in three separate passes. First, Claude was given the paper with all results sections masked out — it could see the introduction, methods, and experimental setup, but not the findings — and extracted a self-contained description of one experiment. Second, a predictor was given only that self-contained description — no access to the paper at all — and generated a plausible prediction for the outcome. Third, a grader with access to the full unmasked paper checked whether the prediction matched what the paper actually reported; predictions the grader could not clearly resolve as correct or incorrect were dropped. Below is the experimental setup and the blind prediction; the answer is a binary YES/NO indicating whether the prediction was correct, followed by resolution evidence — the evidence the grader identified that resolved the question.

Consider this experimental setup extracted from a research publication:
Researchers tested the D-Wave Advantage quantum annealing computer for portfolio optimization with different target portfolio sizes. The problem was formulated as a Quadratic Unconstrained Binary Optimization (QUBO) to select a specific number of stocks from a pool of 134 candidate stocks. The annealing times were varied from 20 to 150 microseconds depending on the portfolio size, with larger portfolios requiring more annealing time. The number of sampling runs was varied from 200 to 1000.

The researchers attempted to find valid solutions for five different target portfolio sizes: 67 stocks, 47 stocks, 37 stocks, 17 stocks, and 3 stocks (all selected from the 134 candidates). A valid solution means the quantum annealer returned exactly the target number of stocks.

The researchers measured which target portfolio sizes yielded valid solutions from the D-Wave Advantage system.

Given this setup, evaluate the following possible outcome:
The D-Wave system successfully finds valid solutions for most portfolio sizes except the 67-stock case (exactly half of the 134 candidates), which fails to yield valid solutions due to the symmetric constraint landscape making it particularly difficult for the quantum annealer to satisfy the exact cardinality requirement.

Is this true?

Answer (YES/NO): NO